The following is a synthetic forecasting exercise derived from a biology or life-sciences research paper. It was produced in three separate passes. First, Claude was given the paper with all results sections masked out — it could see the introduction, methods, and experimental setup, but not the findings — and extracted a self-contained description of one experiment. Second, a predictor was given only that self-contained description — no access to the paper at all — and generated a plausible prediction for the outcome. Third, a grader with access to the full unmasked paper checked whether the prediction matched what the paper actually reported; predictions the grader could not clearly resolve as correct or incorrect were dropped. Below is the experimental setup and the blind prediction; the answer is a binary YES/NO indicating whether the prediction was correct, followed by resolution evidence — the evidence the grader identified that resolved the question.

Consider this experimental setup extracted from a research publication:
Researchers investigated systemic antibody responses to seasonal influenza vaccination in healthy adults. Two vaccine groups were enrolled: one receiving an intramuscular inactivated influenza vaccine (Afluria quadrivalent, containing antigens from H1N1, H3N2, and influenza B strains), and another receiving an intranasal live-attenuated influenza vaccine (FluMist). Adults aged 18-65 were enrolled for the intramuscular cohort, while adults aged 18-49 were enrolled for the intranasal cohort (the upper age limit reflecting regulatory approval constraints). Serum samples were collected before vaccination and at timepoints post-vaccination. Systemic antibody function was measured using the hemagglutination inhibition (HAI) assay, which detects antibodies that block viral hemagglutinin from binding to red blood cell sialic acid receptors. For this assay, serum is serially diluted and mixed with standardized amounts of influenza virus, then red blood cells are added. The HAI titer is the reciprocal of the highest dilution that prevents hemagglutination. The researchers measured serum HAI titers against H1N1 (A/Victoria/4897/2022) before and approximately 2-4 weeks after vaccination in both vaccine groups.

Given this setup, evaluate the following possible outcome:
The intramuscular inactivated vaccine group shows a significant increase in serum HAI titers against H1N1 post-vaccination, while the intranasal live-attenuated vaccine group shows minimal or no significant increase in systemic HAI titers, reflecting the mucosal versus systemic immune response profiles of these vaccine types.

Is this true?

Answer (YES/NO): YES